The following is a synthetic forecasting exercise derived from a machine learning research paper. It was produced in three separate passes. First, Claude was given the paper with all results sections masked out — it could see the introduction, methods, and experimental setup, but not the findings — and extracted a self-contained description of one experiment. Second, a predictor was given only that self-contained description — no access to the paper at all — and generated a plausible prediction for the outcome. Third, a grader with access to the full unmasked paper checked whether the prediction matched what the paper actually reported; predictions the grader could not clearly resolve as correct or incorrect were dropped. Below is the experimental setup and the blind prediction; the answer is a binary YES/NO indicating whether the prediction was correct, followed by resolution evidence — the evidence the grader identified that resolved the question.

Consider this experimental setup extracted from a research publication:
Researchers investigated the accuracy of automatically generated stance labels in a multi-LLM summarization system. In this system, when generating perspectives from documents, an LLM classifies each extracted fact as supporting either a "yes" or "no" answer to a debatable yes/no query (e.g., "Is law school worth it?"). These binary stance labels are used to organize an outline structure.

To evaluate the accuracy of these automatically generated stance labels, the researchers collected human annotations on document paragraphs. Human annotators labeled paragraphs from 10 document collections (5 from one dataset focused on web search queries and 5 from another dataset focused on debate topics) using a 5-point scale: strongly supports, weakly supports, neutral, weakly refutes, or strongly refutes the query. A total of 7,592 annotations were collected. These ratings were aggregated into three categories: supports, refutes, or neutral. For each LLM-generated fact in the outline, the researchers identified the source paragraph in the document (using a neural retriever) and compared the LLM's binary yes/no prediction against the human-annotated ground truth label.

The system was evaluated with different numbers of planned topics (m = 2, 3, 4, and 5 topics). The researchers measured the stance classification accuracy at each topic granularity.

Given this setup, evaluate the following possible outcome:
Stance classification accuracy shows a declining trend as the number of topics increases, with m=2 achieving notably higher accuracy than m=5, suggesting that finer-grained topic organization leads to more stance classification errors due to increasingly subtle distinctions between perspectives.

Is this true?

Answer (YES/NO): NO